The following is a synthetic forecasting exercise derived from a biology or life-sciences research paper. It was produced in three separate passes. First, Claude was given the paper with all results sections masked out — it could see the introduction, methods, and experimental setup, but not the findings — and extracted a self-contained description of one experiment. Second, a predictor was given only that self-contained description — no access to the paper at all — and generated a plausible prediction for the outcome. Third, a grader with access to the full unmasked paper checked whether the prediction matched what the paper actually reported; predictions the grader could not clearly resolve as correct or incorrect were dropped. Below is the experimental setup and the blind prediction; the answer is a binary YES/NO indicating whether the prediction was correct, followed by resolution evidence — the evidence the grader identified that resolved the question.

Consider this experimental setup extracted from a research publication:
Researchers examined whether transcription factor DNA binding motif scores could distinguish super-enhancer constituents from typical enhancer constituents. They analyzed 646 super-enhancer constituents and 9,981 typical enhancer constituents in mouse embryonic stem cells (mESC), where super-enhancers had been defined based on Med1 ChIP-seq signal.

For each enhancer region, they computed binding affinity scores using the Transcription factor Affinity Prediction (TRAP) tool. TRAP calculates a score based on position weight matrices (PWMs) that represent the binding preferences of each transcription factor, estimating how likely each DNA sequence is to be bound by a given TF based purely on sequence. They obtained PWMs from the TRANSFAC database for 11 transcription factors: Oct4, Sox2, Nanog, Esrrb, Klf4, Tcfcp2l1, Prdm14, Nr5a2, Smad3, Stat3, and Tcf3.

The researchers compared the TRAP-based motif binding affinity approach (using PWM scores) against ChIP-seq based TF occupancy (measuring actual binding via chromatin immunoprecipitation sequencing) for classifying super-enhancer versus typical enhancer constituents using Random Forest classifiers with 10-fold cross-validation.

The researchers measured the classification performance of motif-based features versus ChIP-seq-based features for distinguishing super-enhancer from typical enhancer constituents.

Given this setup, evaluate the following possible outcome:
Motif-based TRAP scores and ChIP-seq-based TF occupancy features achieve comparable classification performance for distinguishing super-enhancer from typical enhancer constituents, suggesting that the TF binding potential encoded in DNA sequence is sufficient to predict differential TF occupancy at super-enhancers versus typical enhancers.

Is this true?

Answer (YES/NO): NO